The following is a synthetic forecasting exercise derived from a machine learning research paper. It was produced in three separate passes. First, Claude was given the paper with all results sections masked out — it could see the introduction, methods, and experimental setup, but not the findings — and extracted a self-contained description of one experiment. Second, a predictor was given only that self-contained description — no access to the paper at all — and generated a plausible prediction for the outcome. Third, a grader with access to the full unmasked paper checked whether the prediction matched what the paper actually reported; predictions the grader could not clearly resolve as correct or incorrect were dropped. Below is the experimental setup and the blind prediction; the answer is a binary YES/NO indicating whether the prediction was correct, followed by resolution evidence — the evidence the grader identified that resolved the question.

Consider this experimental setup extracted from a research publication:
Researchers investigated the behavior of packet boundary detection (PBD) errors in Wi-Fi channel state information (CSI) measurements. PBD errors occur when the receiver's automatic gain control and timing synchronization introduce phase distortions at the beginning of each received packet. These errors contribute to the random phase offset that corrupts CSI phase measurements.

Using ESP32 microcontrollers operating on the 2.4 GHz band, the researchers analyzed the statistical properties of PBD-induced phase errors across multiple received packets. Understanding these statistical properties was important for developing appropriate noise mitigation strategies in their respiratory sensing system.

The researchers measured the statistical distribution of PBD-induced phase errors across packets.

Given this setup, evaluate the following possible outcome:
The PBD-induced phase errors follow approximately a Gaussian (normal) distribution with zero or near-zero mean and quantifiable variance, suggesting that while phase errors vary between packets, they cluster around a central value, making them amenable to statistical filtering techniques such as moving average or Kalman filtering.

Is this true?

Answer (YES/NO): YES